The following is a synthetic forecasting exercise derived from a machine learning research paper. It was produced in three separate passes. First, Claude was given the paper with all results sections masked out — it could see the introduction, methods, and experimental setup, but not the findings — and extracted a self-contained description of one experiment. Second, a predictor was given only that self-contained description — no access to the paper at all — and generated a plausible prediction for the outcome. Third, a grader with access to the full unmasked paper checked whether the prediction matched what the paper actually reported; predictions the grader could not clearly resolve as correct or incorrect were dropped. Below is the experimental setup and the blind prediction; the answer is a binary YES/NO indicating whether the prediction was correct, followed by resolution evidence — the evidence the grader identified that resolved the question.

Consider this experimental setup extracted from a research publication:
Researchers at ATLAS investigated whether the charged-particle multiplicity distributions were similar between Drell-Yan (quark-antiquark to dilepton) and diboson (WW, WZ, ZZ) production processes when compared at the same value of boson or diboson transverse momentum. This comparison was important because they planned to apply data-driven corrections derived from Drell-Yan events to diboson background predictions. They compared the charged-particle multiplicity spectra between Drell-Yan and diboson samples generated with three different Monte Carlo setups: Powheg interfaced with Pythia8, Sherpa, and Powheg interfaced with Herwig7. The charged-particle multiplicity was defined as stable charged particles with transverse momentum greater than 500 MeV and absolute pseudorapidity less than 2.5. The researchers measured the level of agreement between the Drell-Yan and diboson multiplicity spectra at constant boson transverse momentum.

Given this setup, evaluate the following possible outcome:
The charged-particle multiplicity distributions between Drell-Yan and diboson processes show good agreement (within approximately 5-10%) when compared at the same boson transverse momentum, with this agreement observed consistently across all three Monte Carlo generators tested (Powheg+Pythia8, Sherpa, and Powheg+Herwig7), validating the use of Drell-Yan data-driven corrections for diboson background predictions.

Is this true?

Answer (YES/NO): NO